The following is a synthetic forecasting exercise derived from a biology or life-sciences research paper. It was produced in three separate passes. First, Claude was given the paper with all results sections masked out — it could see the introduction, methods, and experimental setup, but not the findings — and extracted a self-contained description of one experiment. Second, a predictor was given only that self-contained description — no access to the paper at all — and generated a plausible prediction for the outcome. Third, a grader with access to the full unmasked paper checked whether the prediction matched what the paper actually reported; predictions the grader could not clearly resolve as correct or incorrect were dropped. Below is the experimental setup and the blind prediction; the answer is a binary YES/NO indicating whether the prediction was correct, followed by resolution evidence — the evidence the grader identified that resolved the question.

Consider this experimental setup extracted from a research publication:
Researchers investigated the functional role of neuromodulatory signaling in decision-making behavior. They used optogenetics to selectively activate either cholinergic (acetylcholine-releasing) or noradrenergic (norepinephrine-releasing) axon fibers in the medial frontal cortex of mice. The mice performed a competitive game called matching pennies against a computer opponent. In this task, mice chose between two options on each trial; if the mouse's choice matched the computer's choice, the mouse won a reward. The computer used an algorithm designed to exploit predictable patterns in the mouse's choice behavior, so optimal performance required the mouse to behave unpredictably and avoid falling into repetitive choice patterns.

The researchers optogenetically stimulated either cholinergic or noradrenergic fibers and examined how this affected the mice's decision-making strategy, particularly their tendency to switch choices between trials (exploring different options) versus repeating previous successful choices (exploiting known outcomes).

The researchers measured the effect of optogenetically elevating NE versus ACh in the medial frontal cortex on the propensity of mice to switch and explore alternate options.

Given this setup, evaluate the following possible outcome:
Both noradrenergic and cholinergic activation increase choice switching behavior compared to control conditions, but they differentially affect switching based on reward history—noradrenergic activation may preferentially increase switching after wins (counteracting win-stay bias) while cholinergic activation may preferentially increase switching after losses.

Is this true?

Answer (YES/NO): NO